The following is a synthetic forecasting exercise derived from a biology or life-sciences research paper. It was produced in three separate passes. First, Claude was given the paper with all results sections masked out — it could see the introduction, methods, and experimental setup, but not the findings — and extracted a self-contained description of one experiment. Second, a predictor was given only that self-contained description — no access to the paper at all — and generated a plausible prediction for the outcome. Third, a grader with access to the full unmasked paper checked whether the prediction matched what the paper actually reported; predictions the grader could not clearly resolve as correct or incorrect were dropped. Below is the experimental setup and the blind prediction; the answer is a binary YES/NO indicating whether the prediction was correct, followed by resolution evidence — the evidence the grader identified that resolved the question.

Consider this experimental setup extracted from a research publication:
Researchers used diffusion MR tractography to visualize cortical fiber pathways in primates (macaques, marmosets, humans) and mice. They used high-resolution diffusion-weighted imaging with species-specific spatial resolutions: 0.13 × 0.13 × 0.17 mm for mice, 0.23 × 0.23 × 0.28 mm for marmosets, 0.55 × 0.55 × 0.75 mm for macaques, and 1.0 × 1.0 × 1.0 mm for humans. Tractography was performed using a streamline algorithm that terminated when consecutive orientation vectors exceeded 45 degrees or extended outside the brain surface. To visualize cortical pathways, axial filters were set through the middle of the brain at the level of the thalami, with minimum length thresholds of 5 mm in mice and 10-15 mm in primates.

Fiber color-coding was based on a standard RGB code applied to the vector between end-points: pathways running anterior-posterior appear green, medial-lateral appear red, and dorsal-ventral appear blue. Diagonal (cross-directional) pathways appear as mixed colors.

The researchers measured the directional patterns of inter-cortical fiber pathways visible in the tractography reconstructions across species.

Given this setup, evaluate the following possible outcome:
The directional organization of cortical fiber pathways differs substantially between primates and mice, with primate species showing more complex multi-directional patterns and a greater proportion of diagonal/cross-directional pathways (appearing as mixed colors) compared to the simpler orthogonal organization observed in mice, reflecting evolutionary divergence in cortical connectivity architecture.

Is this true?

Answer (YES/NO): YES